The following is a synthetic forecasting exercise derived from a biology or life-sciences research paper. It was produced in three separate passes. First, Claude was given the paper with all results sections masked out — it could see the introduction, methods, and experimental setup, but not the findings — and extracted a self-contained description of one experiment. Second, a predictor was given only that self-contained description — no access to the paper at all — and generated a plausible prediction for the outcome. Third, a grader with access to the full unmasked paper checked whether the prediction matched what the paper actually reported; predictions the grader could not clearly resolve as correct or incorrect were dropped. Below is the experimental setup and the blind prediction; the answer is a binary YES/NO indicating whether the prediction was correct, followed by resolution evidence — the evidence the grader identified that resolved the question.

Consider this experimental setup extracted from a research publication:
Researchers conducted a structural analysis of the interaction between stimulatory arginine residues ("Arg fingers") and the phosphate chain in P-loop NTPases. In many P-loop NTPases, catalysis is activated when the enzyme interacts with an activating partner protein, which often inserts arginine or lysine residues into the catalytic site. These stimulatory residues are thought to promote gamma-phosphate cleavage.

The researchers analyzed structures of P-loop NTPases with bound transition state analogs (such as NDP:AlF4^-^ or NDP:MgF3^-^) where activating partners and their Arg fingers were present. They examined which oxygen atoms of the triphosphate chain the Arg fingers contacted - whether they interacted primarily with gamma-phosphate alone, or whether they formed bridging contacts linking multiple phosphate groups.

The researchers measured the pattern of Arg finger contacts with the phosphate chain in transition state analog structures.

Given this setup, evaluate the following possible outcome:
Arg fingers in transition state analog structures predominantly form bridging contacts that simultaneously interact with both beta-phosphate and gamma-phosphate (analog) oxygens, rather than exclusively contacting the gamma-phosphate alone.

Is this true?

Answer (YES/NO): NO